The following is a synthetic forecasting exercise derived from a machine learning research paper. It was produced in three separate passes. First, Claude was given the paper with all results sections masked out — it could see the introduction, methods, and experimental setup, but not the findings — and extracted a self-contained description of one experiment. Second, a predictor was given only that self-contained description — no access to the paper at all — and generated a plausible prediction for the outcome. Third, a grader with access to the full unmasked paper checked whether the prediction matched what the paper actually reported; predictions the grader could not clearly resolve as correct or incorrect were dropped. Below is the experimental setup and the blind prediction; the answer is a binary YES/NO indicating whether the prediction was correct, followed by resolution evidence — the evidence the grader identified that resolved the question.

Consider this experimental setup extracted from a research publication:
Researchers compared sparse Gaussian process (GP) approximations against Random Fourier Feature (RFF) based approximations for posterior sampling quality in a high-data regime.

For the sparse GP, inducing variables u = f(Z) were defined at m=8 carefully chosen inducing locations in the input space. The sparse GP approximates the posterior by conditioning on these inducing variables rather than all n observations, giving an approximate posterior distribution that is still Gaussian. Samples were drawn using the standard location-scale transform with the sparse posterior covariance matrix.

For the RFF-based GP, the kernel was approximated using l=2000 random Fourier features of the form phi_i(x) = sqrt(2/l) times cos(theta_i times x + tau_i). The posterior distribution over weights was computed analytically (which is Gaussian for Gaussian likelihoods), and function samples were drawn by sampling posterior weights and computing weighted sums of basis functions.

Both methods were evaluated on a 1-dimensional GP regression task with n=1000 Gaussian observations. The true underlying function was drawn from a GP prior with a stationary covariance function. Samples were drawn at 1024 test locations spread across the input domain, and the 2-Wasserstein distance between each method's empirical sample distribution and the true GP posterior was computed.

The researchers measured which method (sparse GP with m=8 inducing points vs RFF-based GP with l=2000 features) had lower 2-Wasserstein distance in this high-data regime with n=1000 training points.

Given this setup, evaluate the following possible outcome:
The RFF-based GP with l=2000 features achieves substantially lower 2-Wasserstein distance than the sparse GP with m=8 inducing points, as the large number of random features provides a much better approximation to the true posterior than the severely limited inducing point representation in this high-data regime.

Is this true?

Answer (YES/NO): NO